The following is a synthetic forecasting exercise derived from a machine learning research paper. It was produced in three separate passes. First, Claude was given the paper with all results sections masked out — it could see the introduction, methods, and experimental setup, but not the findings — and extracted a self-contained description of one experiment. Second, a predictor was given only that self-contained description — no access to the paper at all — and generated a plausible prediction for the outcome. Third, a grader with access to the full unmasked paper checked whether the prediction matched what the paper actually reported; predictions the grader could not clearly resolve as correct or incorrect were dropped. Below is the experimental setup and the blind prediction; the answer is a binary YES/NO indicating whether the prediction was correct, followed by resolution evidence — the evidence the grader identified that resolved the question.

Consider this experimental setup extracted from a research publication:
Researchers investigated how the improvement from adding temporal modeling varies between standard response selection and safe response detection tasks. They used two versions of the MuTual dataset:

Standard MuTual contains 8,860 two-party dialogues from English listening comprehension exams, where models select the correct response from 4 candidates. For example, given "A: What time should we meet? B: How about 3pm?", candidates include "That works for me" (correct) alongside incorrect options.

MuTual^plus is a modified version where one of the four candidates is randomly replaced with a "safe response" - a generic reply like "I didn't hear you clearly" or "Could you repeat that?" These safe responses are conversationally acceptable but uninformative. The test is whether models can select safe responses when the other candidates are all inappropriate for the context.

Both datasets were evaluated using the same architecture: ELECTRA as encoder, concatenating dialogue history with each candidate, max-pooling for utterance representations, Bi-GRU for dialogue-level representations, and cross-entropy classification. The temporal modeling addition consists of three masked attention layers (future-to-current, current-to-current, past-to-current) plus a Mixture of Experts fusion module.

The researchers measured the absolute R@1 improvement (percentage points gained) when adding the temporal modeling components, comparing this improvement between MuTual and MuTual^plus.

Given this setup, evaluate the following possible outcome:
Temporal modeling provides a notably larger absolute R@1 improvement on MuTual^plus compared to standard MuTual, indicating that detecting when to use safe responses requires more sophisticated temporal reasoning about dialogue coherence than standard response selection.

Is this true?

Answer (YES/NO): NO